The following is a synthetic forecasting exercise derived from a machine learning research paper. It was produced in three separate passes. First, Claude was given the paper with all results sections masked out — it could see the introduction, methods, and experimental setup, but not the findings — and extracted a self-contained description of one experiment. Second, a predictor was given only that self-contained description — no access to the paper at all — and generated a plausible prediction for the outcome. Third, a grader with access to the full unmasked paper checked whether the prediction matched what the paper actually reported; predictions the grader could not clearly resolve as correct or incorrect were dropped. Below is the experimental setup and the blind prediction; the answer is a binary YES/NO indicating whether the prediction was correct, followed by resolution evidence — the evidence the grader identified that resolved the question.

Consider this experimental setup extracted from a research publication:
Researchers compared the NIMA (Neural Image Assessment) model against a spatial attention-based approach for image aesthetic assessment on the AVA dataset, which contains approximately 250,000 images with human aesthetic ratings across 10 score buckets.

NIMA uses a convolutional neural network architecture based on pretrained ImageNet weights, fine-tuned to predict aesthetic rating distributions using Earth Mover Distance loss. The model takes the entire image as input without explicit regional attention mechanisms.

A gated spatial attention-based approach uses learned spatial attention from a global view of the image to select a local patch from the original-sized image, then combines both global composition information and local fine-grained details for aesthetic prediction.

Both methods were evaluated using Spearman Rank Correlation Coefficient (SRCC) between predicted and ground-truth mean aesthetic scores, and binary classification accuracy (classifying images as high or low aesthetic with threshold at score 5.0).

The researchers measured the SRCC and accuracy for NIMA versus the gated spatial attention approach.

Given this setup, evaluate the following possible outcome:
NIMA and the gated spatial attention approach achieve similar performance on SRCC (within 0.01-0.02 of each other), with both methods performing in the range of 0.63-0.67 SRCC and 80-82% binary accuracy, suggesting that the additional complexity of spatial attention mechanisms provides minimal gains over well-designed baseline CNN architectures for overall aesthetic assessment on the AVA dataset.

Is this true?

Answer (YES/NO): NO